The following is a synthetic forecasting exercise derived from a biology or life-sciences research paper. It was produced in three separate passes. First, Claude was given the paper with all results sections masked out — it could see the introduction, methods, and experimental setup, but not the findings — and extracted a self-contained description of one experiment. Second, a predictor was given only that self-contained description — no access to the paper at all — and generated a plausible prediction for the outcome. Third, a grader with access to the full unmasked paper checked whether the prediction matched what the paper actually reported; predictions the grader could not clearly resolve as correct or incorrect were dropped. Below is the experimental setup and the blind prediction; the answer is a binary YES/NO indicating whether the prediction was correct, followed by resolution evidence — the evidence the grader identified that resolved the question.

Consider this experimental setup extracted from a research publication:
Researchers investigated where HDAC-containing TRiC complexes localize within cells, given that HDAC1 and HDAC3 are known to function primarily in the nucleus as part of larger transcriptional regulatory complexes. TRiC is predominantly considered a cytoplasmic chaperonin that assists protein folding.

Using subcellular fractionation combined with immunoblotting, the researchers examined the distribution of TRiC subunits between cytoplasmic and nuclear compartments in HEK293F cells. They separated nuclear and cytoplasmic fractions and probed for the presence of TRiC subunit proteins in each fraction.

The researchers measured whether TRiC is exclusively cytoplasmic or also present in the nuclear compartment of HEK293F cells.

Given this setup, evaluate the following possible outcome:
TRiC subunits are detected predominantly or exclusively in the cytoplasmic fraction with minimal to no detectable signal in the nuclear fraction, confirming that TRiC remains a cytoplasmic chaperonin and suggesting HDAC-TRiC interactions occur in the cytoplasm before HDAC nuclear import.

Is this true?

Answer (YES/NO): NO